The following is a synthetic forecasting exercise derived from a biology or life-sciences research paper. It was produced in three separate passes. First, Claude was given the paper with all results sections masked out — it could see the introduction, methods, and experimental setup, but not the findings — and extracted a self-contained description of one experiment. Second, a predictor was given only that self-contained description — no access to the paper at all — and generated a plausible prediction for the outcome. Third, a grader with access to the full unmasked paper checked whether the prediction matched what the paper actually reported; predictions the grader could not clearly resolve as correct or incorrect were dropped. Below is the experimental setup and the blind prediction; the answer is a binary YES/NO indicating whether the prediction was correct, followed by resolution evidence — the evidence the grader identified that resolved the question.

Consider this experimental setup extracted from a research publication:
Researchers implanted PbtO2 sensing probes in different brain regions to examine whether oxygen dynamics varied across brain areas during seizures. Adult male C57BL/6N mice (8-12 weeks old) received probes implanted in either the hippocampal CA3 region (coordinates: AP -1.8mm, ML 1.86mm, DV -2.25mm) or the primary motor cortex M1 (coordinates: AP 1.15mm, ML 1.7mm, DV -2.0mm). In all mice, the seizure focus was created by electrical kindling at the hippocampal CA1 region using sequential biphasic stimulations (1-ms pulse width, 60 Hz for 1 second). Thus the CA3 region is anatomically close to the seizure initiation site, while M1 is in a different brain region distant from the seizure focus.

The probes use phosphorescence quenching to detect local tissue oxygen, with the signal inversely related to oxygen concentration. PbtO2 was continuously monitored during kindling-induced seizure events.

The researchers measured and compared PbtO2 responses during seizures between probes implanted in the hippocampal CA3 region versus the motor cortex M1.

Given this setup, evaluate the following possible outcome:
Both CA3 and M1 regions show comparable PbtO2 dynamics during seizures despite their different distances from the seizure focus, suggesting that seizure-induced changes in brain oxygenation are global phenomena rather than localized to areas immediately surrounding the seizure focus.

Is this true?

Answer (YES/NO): NO